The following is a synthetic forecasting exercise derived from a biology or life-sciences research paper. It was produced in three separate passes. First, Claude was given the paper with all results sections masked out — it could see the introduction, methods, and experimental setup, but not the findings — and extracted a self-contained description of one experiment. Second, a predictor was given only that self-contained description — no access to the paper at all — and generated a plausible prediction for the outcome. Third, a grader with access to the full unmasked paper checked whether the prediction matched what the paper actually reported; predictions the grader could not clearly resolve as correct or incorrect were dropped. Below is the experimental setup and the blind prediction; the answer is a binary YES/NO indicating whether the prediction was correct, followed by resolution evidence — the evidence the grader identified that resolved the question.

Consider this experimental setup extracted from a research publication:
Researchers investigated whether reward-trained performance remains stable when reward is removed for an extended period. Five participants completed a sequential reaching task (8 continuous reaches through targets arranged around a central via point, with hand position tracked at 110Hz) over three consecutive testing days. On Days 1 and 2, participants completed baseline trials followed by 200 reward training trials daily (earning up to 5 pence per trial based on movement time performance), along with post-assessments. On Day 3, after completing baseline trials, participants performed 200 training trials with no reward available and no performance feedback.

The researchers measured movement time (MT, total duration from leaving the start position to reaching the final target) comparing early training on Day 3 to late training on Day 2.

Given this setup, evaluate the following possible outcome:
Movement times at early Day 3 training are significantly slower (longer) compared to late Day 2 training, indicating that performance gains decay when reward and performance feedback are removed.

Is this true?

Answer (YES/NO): NO